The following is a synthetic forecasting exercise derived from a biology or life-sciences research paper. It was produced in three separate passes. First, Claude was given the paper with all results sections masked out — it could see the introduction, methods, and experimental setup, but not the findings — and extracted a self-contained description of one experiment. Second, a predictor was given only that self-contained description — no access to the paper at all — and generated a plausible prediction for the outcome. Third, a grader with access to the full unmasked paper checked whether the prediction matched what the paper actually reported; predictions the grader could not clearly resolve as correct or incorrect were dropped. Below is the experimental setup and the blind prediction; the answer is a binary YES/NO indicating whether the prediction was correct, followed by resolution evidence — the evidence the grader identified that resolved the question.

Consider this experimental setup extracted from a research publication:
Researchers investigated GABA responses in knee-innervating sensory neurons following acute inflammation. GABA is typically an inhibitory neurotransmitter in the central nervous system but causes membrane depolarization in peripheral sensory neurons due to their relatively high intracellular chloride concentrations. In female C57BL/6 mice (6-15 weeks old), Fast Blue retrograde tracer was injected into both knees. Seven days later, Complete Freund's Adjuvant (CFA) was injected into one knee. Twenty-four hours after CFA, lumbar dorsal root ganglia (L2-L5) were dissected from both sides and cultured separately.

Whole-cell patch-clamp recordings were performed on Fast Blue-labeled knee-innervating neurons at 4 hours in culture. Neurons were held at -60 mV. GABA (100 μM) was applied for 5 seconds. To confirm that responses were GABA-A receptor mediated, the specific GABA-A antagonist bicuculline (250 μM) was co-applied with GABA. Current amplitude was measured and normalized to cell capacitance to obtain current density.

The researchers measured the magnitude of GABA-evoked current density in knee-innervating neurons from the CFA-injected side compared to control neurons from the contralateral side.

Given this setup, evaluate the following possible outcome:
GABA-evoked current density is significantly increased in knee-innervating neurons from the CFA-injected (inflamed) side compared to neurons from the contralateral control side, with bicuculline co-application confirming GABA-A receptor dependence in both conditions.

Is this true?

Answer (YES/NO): NO